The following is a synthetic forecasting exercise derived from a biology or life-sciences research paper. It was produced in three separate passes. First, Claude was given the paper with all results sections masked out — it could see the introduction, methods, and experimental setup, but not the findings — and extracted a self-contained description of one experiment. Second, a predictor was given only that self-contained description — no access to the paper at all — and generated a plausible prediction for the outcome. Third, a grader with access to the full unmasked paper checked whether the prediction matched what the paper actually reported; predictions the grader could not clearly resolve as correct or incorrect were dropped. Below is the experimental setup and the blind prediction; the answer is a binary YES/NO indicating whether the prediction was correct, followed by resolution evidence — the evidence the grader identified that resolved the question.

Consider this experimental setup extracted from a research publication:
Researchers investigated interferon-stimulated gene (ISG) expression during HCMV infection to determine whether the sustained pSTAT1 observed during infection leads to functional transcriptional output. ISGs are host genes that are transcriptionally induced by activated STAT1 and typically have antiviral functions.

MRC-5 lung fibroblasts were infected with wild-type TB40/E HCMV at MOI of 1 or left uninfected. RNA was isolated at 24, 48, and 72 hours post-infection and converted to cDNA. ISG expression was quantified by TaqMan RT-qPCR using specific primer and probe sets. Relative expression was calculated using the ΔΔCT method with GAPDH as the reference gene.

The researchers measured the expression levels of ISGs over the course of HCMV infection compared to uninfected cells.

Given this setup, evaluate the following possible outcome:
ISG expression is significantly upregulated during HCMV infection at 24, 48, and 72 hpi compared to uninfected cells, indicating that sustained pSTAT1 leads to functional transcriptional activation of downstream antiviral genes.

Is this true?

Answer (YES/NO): NO